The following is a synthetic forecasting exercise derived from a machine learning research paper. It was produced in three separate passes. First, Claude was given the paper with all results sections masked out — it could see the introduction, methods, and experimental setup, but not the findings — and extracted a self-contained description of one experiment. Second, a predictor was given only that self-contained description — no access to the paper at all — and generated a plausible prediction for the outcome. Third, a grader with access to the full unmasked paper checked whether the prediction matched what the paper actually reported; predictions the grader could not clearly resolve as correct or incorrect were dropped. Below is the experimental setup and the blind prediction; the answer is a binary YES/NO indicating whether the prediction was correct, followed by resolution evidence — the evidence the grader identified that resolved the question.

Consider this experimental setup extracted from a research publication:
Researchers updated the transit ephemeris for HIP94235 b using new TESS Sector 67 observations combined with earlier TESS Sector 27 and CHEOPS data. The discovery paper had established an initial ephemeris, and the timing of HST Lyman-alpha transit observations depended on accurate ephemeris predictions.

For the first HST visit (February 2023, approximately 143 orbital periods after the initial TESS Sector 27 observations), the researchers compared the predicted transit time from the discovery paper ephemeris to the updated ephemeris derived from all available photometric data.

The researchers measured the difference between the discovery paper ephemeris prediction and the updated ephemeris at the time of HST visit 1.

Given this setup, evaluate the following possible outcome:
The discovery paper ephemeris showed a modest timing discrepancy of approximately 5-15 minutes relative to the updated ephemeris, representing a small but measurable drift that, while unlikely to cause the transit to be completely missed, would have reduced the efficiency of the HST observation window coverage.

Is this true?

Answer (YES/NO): YES